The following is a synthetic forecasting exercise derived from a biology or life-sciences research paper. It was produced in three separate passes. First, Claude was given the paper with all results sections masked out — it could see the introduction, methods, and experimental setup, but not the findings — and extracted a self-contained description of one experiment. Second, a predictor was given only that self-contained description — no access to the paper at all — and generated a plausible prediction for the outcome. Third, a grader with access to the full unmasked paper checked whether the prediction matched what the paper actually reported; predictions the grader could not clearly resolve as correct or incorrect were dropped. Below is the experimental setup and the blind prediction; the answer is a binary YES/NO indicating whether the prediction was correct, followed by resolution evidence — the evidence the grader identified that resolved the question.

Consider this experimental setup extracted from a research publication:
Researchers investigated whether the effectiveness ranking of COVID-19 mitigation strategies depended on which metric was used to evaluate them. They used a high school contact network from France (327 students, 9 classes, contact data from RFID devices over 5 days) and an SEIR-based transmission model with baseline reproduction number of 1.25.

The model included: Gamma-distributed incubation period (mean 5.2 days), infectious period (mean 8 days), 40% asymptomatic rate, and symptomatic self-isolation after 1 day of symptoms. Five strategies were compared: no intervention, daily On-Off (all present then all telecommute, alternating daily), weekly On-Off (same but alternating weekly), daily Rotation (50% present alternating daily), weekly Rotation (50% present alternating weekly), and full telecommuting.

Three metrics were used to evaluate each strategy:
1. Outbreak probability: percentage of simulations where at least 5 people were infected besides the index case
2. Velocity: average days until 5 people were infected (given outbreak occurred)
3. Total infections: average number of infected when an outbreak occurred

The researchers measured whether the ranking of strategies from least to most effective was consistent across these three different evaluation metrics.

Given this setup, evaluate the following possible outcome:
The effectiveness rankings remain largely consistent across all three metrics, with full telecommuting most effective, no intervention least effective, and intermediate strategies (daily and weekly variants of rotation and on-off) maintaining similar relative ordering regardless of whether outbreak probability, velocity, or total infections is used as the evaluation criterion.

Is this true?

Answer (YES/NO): YES